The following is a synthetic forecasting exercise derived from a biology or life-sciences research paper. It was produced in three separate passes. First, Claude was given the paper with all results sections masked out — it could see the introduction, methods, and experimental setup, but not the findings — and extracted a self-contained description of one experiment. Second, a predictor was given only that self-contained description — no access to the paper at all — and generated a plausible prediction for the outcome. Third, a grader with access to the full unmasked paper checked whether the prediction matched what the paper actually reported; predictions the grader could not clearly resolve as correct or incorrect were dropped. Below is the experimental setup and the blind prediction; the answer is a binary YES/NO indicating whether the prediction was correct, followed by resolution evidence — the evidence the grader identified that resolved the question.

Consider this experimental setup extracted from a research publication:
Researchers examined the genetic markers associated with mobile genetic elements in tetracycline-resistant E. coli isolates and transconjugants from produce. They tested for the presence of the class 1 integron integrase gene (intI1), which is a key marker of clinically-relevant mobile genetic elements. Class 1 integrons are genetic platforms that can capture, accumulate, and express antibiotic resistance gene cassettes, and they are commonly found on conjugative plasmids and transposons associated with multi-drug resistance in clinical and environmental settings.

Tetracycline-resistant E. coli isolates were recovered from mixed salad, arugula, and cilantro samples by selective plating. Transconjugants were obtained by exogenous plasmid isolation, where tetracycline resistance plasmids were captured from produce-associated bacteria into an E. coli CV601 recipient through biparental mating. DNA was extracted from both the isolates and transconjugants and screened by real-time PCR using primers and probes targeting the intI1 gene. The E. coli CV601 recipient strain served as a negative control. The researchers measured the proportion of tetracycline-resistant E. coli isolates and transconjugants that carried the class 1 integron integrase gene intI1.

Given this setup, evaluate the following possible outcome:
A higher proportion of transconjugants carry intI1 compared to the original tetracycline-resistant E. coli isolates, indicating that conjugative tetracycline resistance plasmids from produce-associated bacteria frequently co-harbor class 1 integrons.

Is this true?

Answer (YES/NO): NO